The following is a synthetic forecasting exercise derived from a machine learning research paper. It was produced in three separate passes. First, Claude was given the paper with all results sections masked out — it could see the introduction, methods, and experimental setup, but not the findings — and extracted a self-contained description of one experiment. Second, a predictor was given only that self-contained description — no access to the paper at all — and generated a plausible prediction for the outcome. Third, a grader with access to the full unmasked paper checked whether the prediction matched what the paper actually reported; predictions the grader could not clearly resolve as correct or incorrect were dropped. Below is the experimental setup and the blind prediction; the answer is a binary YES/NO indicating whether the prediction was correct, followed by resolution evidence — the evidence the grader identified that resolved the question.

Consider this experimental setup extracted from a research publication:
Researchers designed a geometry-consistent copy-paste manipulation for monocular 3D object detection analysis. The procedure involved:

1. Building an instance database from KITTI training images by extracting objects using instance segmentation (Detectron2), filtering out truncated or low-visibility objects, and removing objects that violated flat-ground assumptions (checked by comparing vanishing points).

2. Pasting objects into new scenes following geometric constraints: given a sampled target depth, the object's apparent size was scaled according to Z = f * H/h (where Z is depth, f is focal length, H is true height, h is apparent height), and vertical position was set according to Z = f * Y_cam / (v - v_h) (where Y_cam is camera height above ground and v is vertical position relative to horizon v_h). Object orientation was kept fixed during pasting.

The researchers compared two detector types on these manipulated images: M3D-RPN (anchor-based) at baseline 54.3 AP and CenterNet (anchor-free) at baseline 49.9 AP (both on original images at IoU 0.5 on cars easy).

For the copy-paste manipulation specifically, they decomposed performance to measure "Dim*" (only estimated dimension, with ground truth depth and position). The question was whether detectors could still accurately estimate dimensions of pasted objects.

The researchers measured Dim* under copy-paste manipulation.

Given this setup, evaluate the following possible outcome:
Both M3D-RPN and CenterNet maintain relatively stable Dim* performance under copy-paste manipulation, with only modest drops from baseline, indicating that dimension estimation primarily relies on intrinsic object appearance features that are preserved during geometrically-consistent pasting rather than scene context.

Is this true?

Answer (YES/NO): NO